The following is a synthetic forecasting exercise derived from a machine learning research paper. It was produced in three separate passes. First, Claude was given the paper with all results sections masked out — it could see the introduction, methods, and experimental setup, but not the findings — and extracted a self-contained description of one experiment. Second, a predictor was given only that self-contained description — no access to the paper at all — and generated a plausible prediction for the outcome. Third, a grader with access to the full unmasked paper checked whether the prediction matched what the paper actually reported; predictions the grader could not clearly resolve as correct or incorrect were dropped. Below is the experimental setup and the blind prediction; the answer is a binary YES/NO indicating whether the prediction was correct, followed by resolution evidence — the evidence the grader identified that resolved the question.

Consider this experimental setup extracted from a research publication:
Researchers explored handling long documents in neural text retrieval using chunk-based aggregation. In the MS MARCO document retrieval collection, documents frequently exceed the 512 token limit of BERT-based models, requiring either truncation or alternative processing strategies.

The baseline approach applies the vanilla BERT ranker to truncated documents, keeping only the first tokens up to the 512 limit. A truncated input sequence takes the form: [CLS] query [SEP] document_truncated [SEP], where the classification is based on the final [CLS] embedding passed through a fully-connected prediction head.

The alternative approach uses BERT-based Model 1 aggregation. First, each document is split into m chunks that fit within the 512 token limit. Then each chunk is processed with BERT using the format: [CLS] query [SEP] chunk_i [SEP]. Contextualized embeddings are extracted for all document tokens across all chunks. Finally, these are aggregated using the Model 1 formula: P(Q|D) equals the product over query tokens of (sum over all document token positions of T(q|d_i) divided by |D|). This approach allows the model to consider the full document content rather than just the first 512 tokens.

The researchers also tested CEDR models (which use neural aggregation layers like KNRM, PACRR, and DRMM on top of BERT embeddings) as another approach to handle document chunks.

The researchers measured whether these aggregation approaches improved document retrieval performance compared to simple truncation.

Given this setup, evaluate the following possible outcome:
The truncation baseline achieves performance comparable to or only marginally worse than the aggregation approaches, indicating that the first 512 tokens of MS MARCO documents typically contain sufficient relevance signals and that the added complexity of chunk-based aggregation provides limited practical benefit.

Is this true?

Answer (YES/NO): YES